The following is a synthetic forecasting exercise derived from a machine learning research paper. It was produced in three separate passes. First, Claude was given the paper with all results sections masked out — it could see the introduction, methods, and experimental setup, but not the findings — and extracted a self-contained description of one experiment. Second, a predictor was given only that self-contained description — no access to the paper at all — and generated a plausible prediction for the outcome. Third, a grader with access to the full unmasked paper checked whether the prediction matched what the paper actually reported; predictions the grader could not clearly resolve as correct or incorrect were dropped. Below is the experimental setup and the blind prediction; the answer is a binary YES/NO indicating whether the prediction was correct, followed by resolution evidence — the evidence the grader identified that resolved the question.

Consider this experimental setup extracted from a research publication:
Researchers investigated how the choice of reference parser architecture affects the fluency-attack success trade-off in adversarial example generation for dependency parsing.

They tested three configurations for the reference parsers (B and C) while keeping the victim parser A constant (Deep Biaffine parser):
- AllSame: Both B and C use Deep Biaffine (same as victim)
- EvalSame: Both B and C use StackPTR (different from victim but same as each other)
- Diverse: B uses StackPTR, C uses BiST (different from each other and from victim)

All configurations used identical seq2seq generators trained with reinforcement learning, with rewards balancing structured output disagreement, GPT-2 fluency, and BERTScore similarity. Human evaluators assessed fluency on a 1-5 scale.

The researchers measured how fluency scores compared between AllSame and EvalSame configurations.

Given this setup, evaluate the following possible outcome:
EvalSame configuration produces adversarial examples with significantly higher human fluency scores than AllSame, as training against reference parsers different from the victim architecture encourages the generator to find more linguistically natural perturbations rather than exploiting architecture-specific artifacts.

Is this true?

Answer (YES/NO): NO